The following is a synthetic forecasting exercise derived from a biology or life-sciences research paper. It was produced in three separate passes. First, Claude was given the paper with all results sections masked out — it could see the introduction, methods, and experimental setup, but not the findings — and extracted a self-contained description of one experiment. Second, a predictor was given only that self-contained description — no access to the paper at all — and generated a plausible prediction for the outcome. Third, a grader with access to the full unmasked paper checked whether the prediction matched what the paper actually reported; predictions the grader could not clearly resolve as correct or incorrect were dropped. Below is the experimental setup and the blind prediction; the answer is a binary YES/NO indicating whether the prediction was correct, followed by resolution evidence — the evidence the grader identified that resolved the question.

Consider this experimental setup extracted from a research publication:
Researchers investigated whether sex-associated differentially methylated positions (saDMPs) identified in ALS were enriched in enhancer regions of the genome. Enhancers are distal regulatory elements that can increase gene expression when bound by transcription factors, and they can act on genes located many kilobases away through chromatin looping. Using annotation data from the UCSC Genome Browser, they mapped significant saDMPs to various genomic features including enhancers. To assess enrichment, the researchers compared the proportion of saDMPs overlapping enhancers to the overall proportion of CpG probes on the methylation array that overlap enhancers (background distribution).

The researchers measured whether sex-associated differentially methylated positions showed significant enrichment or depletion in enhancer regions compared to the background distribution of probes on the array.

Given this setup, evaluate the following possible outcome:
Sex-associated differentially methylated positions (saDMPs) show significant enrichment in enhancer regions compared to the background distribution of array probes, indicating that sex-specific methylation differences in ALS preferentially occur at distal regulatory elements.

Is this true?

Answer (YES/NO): YES